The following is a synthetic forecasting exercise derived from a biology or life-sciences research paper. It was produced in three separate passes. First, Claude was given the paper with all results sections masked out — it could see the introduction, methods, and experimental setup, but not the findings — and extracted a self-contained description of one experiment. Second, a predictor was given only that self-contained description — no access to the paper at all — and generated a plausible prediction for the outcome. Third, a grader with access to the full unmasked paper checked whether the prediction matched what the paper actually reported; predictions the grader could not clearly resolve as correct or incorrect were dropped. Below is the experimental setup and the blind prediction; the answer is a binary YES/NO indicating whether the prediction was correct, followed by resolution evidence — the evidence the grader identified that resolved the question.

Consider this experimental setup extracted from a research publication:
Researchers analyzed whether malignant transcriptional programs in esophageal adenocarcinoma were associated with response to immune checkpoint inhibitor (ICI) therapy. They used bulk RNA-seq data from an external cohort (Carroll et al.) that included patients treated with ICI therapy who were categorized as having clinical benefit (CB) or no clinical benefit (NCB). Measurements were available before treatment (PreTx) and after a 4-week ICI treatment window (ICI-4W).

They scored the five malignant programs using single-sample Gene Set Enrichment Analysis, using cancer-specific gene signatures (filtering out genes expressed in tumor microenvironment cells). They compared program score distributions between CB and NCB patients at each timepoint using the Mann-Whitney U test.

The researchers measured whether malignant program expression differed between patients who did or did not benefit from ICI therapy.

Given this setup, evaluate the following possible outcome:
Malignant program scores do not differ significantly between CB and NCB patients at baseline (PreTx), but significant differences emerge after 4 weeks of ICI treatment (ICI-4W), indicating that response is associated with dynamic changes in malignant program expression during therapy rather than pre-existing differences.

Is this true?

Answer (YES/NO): NO